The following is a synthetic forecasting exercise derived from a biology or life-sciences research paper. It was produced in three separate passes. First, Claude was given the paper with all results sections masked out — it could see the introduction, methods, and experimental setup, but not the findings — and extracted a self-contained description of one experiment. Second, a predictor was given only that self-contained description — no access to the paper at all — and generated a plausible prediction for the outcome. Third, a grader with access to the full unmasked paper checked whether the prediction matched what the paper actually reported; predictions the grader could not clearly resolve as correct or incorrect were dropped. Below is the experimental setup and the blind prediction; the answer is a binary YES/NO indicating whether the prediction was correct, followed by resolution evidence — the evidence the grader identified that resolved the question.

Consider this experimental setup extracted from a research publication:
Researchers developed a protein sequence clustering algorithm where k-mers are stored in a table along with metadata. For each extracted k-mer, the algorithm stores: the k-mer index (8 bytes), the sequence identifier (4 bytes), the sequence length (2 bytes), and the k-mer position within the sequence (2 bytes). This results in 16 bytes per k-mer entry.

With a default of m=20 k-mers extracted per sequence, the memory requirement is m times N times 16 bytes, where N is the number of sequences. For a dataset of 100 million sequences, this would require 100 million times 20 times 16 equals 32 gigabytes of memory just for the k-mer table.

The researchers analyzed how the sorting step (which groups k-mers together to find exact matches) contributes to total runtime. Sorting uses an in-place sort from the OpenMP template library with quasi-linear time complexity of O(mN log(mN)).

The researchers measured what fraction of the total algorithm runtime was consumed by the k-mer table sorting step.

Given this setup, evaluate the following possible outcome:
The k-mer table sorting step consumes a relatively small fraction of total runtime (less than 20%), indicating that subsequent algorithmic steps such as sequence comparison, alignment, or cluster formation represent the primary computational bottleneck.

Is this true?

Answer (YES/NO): YES